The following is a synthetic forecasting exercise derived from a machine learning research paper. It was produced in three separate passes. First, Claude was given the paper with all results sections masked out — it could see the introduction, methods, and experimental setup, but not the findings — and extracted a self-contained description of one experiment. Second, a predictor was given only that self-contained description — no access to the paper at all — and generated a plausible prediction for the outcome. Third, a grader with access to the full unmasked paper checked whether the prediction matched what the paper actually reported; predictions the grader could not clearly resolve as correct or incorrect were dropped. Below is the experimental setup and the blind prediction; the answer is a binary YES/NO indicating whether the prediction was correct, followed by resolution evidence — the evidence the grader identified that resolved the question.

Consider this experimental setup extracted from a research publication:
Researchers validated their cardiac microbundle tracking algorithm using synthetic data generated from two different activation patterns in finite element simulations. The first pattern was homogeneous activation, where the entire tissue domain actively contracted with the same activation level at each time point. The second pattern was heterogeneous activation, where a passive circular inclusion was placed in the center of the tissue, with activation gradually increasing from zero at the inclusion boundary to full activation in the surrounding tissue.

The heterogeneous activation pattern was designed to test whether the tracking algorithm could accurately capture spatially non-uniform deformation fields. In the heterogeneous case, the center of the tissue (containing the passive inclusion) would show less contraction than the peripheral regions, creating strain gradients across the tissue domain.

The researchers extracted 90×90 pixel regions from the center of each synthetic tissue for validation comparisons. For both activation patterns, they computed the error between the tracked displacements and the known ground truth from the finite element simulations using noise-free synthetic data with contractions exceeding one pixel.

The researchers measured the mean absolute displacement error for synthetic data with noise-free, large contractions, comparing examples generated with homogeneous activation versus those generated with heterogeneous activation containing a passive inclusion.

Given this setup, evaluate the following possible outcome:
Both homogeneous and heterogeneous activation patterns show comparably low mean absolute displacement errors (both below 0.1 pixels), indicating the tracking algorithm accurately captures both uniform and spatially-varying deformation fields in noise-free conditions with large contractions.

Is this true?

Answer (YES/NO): NO